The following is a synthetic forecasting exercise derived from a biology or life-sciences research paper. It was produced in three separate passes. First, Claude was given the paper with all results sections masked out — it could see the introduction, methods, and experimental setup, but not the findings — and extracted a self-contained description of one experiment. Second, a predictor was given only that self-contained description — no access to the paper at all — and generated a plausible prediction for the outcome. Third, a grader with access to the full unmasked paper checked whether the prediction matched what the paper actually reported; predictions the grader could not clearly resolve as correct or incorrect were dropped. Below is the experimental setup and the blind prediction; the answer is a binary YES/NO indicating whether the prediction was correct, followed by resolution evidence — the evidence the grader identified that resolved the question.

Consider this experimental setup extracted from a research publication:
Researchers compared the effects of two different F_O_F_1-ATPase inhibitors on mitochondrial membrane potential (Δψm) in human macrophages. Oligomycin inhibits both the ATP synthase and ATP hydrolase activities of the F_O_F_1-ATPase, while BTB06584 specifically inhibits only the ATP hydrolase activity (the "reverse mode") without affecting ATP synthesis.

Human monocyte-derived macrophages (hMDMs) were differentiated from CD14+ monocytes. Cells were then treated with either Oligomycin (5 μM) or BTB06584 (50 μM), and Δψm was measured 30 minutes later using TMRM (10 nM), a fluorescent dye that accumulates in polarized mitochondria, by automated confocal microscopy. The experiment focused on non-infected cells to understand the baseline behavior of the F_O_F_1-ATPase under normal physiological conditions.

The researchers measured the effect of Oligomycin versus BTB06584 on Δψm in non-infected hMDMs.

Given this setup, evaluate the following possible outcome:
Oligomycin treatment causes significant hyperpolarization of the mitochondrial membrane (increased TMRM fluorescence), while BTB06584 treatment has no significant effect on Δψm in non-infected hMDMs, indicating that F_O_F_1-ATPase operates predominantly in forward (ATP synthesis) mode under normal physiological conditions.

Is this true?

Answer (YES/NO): YES